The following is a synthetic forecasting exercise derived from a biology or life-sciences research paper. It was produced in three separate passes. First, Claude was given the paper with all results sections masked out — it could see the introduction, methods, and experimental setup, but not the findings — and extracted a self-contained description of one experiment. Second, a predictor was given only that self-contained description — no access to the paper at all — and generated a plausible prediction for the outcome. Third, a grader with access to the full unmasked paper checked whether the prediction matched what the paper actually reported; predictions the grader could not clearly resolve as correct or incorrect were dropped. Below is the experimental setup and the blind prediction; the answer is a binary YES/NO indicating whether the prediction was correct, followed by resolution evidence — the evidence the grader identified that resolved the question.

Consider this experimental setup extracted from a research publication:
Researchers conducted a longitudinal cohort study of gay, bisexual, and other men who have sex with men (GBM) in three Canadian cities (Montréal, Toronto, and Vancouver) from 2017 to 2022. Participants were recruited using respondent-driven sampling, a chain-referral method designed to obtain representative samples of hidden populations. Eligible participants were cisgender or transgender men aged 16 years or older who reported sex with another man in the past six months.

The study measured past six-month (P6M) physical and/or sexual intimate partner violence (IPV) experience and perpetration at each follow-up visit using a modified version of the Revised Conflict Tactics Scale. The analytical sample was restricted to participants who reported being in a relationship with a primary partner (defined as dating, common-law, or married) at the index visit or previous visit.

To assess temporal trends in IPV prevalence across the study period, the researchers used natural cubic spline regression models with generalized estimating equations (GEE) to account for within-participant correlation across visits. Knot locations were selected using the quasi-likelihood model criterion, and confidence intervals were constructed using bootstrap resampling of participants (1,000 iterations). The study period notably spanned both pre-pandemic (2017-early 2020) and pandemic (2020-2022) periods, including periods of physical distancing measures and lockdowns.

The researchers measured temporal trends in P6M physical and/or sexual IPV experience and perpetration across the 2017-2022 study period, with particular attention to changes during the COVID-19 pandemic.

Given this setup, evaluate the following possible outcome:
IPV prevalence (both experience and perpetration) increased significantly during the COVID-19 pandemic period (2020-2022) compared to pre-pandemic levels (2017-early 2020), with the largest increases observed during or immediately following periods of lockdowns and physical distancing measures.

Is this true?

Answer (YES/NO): NO